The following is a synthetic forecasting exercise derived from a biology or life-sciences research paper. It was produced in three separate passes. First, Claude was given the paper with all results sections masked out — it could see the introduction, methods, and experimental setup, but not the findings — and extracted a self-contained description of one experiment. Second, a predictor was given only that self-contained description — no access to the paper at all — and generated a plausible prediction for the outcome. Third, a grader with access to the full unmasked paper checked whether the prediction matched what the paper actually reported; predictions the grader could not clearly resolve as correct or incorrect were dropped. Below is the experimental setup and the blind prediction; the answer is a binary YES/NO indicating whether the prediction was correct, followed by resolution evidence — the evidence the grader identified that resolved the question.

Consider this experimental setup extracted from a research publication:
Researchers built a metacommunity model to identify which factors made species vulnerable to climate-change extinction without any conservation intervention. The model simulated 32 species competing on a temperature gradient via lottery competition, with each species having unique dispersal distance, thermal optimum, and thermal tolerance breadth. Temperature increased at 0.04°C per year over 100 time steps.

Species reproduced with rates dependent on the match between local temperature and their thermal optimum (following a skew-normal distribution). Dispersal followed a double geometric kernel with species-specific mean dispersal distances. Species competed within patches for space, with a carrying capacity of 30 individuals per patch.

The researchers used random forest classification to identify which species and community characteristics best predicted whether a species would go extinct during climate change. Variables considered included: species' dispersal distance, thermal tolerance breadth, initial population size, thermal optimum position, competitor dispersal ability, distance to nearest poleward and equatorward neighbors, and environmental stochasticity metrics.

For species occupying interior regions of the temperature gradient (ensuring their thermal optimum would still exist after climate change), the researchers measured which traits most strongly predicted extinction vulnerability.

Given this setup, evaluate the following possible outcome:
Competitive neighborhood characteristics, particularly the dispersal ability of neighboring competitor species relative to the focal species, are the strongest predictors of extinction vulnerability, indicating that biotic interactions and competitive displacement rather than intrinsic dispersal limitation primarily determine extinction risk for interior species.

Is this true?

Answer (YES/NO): NO